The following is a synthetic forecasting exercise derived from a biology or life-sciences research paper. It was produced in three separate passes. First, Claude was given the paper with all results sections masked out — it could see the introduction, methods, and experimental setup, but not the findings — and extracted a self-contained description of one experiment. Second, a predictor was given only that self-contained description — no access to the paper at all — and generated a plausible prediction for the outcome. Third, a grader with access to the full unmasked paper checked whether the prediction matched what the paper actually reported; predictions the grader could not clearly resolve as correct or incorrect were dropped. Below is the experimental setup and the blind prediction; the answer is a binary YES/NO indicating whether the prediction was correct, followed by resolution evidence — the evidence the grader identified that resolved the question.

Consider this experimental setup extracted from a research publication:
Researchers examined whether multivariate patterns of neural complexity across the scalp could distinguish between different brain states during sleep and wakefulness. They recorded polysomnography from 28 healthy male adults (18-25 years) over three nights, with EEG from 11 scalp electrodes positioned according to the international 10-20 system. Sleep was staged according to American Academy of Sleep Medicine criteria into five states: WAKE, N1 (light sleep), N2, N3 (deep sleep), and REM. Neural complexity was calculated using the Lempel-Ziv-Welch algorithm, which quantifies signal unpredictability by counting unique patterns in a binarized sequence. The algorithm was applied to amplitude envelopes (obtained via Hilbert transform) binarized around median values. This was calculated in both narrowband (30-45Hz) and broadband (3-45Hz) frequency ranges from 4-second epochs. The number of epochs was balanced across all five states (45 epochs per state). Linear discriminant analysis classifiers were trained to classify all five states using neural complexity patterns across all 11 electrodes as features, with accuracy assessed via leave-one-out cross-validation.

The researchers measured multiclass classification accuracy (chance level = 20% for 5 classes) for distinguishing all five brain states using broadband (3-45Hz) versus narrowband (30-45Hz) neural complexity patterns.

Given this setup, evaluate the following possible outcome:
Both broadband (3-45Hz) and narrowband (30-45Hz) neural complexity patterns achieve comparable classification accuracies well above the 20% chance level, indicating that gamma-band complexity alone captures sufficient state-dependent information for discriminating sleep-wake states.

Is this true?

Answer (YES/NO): NO